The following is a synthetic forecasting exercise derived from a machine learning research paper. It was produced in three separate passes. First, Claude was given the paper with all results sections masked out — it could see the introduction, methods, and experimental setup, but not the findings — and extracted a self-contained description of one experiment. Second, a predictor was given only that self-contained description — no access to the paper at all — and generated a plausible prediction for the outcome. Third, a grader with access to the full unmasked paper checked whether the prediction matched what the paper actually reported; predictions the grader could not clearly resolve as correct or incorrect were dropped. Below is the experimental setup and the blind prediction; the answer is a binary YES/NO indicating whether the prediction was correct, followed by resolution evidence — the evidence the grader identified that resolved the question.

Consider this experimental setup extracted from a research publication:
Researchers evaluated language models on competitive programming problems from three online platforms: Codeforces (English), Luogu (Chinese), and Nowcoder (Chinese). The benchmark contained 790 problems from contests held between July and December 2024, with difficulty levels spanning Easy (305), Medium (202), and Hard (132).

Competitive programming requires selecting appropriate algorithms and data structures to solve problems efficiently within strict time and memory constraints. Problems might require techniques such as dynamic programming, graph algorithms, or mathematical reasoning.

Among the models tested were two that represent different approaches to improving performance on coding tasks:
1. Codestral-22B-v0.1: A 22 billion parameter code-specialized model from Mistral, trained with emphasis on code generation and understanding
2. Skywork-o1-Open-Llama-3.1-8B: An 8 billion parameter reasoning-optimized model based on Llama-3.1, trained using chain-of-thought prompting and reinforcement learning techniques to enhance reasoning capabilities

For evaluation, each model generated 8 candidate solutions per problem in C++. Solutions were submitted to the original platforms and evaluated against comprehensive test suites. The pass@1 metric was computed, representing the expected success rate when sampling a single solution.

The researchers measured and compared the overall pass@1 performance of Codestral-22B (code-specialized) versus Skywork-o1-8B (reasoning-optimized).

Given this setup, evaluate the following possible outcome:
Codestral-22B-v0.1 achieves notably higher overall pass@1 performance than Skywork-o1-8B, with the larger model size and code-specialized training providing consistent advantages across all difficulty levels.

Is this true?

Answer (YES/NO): NO